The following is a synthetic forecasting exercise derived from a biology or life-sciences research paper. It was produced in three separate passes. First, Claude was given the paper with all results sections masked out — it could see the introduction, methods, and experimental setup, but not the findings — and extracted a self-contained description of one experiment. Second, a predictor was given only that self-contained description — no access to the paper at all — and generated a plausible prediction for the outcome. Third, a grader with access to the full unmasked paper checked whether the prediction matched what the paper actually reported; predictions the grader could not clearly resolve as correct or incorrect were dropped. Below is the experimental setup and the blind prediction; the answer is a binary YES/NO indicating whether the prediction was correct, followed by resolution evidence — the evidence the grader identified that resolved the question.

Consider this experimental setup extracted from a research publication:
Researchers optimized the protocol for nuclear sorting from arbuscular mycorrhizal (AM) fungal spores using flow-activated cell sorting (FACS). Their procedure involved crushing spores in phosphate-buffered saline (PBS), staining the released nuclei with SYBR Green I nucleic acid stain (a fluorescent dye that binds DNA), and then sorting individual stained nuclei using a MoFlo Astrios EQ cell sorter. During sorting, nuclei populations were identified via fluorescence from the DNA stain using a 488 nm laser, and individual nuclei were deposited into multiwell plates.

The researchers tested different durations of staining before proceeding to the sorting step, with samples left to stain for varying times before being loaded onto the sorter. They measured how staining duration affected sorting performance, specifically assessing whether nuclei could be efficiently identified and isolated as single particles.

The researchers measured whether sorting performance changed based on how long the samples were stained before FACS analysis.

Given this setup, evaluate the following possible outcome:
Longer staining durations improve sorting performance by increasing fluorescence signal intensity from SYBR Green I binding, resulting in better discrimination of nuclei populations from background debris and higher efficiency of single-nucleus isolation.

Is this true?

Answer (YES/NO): NO